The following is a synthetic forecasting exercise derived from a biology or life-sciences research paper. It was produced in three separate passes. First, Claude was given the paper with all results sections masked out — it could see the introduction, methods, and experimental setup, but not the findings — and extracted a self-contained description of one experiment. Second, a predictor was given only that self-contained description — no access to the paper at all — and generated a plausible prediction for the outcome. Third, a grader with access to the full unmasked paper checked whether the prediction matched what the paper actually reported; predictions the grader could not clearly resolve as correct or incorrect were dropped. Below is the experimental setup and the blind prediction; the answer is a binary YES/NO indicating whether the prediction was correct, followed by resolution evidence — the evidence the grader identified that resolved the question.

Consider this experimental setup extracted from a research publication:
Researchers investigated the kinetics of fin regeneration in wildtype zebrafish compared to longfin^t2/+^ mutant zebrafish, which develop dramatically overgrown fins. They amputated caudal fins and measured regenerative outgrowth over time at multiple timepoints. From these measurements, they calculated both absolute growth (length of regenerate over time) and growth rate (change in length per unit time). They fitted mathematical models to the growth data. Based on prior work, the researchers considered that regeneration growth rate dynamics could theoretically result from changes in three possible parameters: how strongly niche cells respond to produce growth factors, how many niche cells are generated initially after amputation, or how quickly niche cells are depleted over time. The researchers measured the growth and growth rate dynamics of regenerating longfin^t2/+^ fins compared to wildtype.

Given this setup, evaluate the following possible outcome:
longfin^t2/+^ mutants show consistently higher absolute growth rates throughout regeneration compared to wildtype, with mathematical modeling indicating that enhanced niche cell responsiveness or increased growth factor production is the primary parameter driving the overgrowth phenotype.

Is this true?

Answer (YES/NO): NO